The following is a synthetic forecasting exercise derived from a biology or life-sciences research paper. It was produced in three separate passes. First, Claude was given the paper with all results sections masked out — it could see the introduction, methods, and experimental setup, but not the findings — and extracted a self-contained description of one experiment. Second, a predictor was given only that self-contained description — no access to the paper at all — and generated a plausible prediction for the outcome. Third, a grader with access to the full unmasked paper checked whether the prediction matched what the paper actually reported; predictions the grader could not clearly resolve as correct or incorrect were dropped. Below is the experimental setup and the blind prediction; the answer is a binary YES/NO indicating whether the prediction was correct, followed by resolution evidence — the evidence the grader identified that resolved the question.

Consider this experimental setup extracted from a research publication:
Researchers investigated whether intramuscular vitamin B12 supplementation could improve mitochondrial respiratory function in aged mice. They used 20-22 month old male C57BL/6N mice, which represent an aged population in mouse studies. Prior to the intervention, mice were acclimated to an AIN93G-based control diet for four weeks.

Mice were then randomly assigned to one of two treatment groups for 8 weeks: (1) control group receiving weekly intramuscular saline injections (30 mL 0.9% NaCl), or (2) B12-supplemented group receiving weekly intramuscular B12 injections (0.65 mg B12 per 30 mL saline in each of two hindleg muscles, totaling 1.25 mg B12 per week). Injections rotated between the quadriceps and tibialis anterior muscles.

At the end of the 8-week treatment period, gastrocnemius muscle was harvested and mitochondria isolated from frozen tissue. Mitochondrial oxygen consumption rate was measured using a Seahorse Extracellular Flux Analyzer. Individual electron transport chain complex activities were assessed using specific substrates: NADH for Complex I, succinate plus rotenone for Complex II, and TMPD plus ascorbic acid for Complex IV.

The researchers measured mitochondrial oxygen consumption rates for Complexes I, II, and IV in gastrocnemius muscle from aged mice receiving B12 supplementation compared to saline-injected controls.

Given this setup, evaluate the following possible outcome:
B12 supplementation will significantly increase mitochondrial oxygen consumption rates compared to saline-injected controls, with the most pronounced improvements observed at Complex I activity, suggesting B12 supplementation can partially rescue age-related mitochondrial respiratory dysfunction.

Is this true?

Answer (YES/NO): NO